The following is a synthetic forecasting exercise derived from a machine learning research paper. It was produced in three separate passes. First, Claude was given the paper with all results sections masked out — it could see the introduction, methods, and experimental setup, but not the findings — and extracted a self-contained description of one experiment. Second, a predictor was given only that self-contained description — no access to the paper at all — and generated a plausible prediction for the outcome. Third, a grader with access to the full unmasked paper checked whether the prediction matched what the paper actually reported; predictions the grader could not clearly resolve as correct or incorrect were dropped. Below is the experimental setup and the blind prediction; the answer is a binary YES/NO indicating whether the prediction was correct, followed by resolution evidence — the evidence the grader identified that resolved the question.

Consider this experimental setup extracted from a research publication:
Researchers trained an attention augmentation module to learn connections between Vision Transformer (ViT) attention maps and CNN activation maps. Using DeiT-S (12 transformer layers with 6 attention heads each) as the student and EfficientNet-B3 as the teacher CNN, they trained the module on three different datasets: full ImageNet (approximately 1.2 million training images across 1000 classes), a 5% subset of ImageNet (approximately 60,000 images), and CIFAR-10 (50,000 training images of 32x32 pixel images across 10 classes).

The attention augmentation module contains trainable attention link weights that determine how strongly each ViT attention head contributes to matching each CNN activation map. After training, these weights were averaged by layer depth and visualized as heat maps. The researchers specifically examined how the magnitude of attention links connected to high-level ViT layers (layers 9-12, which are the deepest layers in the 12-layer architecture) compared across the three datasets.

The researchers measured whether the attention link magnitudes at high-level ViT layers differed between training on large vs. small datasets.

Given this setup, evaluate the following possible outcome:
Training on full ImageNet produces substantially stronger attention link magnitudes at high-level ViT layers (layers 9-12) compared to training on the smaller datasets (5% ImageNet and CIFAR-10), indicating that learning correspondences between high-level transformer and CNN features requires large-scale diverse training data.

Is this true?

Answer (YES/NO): NO